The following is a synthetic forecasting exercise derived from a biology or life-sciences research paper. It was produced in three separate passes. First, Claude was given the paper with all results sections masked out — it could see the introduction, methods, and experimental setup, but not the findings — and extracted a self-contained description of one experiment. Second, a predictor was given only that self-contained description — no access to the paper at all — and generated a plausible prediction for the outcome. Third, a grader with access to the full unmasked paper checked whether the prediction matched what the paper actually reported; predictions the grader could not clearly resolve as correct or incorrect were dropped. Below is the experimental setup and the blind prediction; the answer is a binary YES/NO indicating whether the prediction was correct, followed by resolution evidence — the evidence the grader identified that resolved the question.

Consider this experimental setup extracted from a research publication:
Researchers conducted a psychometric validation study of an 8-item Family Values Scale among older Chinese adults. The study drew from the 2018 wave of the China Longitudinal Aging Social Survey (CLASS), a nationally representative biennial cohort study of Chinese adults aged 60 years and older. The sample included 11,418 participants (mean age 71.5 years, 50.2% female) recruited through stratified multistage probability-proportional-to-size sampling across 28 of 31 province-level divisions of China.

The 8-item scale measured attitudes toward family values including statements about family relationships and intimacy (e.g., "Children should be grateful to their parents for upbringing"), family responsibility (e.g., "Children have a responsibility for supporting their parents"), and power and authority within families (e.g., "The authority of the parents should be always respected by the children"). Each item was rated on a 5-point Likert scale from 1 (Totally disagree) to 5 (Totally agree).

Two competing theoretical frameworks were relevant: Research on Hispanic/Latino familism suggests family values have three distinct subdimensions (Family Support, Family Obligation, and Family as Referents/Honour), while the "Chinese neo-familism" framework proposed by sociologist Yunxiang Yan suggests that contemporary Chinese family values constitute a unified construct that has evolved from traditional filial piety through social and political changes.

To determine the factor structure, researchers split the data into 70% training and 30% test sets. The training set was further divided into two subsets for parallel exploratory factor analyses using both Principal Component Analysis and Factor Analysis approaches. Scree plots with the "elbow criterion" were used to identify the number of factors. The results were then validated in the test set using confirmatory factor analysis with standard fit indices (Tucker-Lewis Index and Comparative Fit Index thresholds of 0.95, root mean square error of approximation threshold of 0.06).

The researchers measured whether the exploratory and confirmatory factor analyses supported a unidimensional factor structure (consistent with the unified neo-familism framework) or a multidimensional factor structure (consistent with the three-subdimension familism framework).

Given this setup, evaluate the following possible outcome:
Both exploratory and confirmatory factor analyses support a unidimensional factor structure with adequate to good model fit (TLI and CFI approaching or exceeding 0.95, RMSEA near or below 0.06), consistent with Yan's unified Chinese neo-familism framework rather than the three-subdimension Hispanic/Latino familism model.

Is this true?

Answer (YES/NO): YES